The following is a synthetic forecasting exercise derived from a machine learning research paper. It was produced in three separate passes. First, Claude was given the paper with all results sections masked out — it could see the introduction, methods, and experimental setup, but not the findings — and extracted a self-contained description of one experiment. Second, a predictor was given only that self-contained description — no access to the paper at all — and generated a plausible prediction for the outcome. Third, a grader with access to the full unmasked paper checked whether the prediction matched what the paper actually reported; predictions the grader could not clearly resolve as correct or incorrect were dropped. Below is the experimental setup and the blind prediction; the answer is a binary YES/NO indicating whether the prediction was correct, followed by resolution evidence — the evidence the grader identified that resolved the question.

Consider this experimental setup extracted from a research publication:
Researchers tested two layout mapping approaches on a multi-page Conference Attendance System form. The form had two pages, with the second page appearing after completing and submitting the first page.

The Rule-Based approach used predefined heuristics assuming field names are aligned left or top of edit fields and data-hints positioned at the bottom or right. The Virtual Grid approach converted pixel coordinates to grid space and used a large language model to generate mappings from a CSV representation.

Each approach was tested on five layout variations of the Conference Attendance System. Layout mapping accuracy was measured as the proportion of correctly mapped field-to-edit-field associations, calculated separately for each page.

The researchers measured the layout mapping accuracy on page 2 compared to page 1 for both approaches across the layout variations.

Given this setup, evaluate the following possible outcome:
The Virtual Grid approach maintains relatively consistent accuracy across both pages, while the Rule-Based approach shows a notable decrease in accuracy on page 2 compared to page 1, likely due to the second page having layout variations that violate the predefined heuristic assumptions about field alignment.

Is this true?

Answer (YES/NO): NO